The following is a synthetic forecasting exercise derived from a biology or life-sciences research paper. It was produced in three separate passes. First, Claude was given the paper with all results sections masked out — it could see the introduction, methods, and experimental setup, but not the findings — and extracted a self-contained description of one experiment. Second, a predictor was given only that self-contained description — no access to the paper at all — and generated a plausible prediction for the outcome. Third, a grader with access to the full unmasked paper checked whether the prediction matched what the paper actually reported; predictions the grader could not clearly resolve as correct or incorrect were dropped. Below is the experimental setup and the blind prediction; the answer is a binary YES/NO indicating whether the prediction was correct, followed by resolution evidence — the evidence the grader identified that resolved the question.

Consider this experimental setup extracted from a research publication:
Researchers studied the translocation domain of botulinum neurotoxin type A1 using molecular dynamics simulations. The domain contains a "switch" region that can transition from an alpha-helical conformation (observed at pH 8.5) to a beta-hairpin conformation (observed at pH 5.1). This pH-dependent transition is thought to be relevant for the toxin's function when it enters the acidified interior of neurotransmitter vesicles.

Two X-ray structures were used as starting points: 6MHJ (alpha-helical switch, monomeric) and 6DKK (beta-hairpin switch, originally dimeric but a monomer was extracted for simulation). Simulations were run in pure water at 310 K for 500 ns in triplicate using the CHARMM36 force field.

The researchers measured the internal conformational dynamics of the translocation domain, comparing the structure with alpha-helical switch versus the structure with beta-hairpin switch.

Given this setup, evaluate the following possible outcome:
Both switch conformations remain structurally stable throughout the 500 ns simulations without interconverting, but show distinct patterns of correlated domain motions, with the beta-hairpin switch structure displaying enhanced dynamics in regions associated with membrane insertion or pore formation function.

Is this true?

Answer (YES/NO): NO